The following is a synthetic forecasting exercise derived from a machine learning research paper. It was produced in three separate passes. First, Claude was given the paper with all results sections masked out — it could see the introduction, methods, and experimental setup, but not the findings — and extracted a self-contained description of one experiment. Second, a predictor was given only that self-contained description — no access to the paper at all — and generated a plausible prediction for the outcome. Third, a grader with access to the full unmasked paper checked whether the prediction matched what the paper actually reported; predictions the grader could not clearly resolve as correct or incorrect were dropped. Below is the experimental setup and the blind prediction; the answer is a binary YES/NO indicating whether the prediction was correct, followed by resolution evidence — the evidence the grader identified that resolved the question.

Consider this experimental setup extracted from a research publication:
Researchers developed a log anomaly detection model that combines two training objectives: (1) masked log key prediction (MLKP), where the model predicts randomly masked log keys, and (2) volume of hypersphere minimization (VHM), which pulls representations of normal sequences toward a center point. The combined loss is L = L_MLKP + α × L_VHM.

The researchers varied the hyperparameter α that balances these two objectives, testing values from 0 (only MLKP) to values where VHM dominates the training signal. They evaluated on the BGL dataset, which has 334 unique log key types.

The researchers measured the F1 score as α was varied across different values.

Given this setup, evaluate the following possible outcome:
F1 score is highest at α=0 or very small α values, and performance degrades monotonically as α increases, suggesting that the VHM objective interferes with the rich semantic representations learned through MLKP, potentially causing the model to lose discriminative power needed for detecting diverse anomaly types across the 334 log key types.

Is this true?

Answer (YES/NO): NO